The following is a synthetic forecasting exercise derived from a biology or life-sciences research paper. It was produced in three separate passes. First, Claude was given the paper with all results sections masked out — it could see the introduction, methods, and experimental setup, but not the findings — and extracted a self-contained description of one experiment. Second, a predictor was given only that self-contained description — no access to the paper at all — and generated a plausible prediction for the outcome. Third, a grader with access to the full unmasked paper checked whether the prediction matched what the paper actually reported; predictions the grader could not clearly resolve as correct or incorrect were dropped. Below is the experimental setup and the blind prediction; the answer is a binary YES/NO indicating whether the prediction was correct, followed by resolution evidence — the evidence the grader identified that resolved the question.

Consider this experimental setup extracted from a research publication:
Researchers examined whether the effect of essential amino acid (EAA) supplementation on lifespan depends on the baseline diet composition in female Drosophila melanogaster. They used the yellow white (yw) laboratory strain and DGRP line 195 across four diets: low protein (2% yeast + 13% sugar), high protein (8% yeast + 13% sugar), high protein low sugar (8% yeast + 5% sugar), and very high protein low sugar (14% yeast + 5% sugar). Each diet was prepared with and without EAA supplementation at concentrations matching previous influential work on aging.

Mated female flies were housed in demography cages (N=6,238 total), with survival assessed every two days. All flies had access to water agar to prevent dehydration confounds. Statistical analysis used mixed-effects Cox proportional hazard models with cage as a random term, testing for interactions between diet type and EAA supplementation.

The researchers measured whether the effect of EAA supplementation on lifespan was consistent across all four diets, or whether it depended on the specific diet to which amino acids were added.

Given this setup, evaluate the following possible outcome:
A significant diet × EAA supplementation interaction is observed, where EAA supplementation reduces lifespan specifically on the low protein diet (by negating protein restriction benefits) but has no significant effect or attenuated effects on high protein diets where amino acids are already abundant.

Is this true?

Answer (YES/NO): NO